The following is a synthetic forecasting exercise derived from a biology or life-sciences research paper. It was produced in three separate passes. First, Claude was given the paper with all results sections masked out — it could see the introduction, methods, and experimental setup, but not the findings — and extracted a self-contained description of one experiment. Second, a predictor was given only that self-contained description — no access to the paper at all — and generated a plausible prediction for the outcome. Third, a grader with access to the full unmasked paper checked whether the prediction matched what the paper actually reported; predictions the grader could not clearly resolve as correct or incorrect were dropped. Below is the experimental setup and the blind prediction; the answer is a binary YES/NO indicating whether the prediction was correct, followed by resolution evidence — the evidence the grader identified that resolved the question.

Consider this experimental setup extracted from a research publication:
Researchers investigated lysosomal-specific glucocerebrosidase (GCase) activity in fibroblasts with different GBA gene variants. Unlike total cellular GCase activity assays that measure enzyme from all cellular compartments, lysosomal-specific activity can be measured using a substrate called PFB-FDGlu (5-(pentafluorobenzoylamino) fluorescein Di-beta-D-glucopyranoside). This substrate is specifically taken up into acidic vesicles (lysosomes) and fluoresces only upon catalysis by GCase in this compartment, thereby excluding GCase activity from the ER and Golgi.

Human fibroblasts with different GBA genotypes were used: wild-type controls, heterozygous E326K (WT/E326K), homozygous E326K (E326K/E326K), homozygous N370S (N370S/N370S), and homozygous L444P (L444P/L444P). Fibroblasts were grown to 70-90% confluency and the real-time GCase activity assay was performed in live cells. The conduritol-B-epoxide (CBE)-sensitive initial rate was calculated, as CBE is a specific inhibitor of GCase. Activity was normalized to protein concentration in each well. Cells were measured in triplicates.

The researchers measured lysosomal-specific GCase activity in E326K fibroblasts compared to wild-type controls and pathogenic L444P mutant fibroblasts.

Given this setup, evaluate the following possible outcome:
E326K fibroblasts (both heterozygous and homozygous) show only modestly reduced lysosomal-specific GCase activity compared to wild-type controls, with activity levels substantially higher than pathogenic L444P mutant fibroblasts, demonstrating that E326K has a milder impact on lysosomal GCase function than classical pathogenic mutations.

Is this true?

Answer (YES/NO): YES